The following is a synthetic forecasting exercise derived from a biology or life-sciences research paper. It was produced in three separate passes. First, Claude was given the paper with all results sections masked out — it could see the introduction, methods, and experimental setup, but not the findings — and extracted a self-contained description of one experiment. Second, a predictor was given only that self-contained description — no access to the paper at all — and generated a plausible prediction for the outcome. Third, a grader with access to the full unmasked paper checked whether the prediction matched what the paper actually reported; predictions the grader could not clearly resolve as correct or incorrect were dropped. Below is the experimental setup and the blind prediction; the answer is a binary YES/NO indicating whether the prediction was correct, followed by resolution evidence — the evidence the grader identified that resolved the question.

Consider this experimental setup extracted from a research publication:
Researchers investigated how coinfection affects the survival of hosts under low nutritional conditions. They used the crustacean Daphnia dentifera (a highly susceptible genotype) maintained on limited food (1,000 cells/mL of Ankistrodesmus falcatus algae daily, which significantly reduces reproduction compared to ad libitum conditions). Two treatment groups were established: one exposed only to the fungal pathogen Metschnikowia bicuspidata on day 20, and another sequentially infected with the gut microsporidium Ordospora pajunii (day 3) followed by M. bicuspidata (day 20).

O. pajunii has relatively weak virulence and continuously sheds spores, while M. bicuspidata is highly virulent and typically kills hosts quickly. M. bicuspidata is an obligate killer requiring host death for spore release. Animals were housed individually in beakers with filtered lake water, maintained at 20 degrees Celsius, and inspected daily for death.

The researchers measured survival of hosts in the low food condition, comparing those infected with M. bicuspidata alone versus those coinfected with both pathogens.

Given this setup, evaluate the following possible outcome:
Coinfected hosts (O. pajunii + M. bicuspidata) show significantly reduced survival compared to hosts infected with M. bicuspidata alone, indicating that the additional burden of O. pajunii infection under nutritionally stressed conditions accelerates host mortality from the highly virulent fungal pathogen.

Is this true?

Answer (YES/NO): YES